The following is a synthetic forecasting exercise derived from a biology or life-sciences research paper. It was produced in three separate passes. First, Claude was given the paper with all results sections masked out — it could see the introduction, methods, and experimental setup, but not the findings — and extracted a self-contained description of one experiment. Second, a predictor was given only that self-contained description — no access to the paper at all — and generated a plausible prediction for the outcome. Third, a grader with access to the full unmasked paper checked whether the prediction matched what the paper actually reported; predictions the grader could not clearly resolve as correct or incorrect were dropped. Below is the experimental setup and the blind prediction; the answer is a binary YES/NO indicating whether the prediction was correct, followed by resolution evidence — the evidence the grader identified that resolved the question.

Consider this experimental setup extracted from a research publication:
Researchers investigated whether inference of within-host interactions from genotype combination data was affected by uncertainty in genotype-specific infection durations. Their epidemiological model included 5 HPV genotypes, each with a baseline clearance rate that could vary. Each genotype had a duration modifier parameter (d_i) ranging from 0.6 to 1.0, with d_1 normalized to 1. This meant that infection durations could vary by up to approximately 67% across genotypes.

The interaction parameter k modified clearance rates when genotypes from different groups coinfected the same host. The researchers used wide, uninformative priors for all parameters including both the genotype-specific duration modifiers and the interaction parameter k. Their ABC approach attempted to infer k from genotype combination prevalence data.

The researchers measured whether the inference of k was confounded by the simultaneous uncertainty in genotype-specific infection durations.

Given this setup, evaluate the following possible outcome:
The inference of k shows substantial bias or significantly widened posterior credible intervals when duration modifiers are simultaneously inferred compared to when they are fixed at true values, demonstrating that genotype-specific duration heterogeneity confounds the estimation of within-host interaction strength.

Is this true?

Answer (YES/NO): NO